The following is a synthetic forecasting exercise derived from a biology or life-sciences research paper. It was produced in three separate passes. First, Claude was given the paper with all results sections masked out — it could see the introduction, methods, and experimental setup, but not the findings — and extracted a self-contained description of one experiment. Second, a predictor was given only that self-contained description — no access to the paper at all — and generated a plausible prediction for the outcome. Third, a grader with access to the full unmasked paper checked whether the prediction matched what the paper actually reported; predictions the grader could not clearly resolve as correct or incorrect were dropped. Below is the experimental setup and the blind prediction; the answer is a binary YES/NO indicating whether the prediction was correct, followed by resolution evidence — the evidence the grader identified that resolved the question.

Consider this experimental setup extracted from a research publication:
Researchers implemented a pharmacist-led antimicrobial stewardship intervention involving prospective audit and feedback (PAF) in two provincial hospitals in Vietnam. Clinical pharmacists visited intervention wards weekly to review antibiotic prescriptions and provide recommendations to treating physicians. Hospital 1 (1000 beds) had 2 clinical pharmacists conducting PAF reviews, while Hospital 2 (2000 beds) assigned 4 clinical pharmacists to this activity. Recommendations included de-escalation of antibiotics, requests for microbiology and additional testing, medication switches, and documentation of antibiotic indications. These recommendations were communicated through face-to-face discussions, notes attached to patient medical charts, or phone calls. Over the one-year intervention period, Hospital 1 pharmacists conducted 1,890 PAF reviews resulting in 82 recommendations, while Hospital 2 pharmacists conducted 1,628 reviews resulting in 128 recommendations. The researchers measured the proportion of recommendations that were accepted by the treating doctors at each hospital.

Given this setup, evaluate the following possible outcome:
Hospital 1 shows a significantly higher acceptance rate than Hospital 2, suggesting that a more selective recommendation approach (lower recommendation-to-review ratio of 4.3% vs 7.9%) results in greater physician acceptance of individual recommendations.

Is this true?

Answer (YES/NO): YES